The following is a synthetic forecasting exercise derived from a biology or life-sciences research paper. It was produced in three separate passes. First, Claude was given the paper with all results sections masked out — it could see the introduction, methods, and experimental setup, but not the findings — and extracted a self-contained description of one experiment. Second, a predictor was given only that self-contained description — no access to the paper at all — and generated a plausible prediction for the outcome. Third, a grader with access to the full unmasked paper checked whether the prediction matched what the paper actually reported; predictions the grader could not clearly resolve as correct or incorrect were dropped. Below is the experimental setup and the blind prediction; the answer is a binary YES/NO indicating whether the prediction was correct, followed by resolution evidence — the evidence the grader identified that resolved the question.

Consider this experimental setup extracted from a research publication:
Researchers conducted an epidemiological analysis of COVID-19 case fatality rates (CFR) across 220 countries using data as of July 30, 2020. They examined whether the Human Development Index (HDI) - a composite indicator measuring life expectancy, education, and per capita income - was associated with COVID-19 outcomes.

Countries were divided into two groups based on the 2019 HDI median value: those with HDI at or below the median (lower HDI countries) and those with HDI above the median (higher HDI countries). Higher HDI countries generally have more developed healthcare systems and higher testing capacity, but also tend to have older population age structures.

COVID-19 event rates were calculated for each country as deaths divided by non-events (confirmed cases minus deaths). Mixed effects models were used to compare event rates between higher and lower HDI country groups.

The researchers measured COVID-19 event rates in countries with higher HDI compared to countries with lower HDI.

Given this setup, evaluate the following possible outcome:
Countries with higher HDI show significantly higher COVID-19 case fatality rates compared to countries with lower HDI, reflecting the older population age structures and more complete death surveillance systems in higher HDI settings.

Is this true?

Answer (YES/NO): YES